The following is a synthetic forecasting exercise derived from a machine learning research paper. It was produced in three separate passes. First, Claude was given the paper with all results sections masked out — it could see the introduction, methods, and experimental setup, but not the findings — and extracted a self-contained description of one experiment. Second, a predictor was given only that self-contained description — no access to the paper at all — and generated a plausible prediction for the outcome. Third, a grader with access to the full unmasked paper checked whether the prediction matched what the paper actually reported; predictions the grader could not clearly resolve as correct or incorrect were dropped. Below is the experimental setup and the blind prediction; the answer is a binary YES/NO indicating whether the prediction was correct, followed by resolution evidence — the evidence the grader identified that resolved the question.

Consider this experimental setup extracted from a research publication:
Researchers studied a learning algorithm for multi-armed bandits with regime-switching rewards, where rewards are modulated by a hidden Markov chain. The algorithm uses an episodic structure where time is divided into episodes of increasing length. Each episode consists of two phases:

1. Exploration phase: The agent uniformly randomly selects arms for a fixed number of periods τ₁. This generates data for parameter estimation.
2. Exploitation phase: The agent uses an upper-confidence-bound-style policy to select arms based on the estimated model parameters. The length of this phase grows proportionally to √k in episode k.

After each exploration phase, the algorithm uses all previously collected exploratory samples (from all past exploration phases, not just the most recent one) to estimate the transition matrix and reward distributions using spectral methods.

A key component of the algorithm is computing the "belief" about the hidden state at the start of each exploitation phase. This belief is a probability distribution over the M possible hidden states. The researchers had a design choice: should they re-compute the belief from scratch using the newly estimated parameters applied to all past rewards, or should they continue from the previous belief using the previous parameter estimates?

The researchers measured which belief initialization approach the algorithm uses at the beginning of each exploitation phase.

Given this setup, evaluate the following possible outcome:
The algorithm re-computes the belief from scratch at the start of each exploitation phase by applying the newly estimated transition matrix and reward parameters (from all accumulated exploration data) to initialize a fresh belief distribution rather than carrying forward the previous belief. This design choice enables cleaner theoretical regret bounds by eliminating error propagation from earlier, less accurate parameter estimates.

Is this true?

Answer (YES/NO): YES